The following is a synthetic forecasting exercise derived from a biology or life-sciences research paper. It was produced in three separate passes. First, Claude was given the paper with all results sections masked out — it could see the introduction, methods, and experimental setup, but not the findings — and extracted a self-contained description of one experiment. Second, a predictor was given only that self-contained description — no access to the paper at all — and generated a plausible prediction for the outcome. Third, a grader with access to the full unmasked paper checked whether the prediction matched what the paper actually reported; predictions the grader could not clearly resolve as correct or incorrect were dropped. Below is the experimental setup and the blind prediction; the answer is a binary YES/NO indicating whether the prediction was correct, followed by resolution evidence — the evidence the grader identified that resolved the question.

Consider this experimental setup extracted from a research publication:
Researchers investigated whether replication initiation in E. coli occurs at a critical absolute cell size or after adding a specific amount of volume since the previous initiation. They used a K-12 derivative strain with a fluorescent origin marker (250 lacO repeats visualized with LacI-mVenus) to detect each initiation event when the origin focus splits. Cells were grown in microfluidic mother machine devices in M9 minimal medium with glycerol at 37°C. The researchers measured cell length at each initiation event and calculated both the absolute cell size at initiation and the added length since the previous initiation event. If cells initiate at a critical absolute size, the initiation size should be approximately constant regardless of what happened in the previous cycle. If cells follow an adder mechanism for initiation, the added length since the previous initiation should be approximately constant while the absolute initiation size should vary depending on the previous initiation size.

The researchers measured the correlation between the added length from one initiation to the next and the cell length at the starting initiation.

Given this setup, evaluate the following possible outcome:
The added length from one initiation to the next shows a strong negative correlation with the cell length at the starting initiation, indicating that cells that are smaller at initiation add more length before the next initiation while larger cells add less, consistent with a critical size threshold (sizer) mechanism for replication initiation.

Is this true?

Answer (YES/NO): NO